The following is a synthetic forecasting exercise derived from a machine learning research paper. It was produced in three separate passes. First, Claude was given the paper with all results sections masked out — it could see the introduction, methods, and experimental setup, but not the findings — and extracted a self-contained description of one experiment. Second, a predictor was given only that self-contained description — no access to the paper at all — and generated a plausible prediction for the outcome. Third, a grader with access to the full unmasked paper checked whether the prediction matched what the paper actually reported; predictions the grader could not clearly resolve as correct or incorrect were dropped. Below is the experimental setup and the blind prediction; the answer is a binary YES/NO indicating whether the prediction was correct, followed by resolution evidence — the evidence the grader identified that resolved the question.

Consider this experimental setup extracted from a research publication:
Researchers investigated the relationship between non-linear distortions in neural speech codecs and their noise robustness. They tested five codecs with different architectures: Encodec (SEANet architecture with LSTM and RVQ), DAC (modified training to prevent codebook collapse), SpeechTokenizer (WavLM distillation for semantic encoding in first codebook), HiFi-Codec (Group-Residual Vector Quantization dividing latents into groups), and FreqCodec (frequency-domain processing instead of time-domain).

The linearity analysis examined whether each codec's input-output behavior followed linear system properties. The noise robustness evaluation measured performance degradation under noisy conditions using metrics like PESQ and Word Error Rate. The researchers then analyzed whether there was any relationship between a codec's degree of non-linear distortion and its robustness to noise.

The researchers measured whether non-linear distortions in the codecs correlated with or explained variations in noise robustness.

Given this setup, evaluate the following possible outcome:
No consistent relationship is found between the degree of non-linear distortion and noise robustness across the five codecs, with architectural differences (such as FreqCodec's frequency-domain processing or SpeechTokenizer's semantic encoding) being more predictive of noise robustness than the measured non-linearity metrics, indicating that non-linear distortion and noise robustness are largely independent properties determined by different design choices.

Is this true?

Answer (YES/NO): NO